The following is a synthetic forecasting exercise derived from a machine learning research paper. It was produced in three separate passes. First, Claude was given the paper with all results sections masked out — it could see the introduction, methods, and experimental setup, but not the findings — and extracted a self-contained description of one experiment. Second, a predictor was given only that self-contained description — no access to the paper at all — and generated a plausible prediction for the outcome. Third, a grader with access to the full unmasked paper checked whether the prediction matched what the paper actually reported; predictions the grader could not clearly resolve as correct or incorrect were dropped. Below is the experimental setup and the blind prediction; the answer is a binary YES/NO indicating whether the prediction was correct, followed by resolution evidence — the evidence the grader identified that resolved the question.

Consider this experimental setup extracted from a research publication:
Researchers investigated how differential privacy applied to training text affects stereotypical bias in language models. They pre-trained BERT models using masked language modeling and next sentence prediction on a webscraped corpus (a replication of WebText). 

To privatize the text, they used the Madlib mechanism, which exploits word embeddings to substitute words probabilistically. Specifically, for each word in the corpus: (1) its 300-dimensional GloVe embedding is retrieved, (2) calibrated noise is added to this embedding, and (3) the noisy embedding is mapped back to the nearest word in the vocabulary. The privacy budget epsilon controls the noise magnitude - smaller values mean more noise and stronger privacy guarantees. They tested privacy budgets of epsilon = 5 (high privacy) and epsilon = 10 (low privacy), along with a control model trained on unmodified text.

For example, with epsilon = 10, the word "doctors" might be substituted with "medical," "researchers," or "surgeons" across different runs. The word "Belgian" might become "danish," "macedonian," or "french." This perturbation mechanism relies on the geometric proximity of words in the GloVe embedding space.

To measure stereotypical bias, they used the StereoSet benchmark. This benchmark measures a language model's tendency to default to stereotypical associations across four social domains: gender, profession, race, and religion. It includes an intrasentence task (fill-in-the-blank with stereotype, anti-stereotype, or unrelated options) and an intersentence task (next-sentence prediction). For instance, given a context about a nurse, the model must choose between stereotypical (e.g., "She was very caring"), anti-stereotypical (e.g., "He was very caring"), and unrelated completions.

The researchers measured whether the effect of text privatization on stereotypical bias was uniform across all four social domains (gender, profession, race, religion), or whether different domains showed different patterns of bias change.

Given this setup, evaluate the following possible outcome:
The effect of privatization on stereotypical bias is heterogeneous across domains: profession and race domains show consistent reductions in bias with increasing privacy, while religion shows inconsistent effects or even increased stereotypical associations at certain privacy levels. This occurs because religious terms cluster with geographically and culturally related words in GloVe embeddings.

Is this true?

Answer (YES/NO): NO